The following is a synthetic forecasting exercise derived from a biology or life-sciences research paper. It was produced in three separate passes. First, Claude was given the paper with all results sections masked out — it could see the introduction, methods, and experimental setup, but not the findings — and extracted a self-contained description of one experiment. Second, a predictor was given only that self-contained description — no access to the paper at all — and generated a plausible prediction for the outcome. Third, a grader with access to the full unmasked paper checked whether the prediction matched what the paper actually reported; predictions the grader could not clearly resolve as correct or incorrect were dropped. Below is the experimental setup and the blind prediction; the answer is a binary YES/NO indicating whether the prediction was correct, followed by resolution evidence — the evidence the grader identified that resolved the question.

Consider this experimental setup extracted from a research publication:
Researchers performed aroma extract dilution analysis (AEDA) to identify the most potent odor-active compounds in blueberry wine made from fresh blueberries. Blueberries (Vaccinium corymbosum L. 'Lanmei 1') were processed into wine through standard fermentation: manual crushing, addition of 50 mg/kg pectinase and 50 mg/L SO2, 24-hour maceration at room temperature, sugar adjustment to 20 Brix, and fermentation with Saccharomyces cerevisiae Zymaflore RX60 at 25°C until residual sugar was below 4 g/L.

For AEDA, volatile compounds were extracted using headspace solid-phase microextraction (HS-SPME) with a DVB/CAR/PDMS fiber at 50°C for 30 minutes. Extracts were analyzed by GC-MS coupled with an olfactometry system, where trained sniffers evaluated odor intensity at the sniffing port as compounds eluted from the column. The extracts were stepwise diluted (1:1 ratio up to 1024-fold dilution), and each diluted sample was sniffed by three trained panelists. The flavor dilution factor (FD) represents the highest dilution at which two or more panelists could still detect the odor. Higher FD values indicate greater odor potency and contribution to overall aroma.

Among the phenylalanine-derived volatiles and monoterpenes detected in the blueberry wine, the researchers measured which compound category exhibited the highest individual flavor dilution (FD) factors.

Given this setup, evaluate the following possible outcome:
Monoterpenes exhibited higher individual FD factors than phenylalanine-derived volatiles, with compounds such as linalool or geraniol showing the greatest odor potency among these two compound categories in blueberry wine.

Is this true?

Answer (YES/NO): YES